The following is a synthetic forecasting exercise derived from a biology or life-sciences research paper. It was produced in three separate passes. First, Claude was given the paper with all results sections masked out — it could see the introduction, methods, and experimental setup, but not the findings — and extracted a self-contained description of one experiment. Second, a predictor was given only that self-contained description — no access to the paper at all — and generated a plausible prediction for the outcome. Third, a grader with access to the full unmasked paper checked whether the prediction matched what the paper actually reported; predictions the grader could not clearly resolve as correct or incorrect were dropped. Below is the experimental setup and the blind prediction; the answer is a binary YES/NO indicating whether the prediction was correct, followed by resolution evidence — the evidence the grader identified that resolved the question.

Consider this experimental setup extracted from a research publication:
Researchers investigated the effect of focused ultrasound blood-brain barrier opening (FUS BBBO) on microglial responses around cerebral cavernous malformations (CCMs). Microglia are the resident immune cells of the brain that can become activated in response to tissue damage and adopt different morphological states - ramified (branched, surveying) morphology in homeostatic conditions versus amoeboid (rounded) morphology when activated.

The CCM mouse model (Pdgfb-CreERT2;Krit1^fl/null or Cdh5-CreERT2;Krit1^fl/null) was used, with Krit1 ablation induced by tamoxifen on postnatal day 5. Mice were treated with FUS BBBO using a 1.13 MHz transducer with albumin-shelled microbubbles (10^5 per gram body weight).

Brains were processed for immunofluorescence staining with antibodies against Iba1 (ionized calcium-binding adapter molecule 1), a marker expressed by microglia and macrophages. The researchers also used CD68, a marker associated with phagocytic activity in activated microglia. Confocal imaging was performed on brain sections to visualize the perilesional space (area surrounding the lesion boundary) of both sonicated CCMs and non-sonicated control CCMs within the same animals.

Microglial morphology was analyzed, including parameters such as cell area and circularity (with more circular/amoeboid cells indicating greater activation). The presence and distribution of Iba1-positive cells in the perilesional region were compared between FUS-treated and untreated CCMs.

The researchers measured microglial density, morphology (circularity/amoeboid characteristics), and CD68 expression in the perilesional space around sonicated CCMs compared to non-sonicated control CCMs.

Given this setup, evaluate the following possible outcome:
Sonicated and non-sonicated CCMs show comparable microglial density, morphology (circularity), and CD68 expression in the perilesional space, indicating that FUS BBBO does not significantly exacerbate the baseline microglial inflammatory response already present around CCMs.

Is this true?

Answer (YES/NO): NO